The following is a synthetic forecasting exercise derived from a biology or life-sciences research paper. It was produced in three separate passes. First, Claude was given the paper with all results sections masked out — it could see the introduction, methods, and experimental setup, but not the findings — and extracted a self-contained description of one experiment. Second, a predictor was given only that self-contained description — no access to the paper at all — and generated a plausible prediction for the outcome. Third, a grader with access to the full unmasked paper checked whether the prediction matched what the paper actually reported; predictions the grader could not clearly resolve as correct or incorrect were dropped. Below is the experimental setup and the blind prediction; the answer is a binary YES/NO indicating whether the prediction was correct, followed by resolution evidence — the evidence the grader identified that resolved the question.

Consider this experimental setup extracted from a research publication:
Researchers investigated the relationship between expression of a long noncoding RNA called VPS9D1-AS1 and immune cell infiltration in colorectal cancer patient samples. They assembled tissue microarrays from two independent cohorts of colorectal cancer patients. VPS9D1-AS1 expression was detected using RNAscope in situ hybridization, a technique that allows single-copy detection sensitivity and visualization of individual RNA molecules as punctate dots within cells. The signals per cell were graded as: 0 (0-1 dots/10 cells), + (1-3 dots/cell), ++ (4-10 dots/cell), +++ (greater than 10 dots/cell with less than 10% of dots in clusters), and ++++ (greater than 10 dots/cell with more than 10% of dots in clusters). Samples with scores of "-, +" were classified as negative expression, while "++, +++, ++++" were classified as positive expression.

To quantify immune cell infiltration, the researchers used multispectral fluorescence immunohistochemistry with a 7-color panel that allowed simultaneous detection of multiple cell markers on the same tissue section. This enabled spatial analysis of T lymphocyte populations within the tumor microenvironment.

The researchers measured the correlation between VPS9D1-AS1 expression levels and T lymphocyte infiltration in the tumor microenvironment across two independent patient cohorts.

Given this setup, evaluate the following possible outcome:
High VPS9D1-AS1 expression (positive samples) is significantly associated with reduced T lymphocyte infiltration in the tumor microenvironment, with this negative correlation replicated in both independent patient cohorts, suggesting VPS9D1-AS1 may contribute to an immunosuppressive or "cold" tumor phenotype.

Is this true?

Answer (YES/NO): YES